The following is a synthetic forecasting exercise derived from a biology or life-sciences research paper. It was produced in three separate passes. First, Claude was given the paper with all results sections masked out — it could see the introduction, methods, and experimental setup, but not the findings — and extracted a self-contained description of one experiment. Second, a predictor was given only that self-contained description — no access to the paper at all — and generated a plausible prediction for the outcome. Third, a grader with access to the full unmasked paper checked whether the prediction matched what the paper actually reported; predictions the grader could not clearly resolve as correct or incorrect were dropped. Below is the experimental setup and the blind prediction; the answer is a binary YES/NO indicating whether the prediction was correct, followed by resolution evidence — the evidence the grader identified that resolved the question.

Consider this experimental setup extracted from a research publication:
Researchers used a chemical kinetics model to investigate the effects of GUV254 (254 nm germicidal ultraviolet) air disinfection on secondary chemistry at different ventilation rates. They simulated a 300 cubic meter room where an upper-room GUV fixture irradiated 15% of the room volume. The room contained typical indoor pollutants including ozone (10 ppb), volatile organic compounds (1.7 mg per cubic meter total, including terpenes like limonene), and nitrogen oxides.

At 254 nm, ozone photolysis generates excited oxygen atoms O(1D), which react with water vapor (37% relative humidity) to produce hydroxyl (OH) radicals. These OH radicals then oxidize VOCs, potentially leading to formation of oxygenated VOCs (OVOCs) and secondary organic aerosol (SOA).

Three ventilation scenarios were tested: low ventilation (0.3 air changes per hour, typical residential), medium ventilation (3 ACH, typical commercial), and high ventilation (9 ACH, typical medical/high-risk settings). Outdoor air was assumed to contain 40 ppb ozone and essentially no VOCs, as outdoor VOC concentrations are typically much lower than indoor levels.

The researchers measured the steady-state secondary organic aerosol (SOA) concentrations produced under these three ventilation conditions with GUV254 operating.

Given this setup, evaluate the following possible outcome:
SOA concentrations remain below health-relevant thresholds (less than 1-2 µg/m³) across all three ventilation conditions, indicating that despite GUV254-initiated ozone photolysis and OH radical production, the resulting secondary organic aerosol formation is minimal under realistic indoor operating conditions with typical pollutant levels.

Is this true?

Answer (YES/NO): NO